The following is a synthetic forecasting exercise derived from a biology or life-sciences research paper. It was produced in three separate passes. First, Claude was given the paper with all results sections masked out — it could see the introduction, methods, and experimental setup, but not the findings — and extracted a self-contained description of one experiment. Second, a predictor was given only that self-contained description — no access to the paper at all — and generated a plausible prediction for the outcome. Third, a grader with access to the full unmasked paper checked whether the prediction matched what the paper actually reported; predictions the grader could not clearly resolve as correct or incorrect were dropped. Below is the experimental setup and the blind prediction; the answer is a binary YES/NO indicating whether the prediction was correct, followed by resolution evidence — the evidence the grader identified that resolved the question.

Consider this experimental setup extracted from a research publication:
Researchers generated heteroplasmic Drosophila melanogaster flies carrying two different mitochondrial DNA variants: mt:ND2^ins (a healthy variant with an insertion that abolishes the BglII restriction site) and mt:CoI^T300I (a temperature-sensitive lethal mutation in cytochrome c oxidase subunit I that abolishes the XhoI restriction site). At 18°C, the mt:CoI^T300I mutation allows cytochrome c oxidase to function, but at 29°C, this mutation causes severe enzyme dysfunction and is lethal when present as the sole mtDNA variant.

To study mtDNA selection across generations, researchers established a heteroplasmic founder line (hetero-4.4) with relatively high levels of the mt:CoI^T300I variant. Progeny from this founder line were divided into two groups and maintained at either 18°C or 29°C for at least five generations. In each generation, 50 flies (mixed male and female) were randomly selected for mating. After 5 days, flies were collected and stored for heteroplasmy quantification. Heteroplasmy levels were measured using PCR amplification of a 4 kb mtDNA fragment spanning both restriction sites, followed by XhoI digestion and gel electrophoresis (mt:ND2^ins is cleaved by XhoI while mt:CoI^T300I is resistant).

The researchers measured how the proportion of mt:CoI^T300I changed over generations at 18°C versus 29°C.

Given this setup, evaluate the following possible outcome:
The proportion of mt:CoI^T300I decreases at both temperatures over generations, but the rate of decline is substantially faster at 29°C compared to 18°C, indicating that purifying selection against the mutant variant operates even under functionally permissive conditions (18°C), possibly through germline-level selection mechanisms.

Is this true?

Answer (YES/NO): NO